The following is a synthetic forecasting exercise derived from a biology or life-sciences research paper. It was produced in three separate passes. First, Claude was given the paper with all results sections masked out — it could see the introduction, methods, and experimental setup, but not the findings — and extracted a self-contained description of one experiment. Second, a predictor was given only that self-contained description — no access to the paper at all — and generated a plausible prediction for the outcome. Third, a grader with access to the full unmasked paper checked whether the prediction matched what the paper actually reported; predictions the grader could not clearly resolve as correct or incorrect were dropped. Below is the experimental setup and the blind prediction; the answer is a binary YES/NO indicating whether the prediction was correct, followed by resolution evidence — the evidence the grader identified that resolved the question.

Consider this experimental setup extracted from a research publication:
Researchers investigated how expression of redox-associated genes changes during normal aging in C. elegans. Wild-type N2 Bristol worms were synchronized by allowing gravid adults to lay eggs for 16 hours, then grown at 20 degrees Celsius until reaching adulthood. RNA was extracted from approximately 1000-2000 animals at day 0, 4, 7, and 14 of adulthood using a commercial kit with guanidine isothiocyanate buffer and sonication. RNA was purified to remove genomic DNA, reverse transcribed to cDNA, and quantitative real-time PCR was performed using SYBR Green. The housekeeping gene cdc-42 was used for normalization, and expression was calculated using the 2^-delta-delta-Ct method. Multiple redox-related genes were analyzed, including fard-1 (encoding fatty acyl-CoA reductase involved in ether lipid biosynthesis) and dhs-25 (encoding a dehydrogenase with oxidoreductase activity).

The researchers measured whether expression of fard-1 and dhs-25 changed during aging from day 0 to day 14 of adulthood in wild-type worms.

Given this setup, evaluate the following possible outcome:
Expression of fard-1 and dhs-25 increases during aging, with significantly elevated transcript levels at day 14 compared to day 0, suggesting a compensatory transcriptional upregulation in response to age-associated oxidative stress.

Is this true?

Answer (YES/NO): NO